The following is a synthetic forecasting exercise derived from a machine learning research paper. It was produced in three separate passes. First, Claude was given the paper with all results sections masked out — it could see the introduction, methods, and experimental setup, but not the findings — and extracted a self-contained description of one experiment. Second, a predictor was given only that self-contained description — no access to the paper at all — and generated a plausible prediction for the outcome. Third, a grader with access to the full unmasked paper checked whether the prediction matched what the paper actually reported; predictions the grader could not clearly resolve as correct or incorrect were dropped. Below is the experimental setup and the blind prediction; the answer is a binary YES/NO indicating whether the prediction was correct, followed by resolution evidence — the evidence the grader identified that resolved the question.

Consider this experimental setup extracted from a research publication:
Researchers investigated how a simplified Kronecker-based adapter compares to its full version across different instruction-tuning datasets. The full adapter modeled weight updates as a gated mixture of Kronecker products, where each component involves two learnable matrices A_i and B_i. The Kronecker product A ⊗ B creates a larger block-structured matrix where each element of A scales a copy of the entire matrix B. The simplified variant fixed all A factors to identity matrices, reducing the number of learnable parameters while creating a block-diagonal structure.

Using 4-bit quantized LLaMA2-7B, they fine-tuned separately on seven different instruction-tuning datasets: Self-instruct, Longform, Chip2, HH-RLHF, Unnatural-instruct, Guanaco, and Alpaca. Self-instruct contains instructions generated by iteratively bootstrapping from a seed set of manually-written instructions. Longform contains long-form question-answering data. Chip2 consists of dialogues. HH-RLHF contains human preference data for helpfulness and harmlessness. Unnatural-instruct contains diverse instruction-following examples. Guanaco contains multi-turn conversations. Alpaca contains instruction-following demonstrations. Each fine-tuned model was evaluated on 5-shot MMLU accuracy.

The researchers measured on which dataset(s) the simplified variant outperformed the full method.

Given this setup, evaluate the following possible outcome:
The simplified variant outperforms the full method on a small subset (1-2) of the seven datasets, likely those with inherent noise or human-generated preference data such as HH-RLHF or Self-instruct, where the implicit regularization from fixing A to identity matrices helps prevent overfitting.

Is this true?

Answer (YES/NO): YES